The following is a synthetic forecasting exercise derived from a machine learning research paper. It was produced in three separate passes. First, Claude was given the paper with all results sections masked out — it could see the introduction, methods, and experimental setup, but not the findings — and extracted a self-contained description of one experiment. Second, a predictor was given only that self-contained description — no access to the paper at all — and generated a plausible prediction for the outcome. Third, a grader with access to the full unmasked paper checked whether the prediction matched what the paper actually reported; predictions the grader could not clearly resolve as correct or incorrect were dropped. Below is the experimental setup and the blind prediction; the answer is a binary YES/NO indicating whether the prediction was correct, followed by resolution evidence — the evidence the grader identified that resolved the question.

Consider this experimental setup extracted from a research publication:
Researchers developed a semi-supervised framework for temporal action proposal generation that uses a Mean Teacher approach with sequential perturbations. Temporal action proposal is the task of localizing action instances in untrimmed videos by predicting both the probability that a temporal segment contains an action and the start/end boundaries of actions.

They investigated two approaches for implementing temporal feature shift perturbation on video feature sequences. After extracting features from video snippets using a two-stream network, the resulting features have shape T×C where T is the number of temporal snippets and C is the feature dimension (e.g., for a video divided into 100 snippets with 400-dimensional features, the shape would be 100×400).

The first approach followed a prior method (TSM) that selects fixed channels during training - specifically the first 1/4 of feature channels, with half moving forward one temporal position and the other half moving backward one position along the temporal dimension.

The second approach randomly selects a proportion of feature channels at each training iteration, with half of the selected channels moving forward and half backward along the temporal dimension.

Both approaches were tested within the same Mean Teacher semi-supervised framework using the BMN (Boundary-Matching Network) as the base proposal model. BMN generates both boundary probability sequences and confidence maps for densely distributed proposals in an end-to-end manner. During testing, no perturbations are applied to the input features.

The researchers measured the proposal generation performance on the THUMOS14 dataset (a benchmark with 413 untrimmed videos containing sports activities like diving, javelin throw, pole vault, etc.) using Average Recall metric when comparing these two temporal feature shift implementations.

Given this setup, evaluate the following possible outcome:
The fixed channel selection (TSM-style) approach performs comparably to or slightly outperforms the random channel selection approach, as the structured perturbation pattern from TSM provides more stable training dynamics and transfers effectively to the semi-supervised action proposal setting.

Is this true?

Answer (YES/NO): NO